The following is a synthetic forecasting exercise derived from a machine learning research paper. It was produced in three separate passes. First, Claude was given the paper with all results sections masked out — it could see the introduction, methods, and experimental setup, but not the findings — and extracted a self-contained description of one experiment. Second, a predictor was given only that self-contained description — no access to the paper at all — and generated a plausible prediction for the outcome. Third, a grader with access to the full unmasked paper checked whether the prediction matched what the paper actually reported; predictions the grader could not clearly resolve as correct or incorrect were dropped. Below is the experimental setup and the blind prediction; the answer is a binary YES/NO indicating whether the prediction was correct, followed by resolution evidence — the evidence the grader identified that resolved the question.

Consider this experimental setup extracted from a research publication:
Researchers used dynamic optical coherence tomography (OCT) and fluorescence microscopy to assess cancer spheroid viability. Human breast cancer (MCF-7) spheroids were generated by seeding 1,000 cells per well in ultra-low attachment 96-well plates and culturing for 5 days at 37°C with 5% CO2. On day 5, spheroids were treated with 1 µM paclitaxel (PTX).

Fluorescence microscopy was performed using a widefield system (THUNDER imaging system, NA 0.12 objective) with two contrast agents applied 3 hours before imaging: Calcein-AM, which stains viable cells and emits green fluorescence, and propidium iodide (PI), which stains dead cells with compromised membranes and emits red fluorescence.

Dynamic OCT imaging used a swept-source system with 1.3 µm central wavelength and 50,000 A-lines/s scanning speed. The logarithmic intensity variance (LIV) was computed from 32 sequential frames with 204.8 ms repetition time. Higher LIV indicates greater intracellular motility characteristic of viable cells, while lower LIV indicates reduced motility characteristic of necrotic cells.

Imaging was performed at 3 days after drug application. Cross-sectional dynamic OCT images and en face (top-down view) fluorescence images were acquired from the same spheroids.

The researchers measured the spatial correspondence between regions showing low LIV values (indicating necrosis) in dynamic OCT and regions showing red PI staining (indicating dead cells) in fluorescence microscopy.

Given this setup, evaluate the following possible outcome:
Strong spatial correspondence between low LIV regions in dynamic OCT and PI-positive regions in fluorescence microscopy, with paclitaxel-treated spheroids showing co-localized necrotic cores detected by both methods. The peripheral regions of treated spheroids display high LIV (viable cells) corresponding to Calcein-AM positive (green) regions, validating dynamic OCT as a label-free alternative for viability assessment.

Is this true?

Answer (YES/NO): NO